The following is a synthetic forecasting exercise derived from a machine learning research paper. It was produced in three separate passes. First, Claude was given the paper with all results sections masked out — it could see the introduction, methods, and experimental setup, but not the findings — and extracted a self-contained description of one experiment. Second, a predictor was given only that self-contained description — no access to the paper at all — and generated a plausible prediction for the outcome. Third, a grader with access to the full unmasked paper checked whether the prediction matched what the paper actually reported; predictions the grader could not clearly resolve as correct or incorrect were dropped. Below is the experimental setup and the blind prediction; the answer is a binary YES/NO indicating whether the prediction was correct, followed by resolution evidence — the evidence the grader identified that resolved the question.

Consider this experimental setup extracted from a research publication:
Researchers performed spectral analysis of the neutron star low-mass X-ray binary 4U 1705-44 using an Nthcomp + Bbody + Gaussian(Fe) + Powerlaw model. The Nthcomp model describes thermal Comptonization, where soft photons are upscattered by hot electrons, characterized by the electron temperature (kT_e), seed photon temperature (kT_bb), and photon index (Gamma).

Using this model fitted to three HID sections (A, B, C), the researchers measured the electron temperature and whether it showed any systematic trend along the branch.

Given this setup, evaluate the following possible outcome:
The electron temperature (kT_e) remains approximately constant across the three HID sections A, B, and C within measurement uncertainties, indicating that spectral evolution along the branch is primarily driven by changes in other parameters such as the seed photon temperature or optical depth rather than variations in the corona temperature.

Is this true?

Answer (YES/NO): YES